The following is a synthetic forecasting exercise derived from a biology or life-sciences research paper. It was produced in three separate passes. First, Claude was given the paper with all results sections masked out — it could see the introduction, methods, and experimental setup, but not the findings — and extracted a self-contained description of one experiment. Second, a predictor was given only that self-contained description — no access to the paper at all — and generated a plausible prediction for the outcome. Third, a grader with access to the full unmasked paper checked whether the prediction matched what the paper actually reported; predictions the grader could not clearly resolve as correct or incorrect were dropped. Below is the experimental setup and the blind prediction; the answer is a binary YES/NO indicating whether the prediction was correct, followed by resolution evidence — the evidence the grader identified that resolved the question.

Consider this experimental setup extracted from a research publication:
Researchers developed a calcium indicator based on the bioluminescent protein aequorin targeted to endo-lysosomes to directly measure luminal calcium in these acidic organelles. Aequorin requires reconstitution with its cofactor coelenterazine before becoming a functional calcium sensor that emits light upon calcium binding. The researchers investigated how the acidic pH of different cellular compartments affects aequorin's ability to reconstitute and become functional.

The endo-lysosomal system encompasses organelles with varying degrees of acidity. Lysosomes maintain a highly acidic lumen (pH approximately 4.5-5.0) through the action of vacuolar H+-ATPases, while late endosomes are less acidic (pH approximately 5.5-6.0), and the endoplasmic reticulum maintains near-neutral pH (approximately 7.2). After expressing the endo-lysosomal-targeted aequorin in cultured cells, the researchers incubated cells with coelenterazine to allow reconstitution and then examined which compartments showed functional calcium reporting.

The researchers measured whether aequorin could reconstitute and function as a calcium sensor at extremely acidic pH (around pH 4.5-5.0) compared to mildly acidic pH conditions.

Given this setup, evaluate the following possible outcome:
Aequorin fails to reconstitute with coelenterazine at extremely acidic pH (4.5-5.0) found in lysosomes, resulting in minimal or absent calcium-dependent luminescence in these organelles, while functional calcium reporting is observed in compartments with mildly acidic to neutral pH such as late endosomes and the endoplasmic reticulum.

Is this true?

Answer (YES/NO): YES